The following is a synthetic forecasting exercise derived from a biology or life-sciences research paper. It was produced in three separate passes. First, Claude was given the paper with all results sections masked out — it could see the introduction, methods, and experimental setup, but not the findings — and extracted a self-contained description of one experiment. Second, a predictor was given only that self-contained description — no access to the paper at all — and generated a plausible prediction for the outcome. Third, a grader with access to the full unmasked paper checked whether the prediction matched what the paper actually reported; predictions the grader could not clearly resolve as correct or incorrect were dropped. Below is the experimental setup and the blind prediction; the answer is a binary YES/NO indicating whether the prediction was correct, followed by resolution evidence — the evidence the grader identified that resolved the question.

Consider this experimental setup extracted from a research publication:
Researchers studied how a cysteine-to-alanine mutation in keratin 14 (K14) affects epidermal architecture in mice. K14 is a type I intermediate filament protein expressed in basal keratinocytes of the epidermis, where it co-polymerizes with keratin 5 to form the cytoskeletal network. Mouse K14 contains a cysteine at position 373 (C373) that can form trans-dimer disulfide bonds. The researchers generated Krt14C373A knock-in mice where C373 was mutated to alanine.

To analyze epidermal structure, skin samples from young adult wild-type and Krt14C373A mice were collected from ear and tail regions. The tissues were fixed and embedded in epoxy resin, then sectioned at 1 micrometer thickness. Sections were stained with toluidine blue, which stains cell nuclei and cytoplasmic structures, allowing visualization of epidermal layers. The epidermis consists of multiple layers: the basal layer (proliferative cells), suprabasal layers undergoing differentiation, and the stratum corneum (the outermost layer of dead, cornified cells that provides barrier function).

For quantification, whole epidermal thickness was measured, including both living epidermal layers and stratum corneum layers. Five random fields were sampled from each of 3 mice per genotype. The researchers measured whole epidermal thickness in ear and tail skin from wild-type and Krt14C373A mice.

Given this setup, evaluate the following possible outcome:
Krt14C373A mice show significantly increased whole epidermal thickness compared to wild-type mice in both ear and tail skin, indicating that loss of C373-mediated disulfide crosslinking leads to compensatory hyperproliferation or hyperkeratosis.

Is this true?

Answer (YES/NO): YES